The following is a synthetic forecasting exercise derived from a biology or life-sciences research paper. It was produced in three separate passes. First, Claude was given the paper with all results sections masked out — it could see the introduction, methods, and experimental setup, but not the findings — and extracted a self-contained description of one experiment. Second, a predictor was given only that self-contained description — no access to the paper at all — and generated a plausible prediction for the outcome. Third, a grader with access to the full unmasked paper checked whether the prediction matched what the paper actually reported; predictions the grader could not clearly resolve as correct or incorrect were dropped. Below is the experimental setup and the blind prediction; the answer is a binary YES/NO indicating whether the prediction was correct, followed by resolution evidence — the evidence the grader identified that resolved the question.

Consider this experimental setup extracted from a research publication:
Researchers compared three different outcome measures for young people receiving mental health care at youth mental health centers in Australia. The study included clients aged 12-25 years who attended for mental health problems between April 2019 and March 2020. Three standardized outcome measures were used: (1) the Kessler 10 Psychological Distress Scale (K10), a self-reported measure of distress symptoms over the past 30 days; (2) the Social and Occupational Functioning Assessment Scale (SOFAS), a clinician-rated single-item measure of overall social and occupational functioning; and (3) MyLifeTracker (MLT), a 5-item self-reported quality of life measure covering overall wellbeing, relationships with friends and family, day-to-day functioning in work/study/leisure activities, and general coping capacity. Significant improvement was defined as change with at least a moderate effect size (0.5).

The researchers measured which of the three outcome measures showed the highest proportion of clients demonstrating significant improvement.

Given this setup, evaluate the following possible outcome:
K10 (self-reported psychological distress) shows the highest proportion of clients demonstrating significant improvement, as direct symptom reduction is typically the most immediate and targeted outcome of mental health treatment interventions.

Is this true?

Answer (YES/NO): NO